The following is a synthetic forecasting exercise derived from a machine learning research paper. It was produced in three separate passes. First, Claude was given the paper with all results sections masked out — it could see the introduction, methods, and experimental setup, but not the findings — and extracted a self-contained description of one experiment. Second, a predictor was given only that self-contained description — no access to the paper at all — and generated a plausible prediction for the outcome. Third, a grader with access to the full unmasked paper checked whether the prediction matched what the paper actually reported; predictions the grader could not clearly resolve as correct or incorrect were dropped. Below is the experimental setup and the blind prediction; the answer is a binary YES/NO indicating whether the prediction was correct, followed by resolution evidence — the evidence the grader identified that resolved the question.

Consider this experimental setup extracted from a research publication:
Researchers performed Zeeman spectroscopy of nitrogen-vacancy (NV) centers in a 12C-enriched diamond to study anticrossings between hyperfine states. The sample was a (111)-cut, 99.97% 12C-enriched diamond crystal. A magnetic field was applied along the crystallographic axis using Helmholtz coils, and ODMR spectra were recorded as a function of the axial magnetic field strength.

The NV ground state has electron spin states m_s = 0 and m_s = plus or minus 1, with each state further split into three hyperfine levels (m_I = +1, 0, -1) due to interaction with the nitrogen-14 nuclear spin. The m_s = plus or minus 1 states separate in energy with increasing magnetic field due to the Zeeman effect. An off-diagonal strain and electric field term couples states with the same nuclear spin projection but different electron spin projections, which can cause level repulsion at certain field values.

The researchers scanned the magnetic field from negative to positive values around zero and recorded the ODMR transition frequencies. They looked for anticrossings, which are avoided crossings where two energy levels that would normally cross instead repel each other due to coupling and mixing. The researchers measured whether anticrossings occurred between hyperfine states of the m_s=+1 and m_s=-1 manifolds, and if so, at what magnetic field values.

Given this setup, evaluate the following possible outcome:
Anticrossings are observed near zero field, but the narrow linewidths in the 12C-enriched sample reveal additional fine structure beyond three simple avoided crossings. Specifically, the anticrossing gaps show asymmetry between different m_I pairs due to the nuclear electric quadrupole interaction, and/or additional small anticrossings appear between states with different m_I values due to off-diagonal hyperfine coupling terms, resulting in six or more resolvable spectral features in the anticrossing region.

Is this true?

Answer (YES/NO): NO